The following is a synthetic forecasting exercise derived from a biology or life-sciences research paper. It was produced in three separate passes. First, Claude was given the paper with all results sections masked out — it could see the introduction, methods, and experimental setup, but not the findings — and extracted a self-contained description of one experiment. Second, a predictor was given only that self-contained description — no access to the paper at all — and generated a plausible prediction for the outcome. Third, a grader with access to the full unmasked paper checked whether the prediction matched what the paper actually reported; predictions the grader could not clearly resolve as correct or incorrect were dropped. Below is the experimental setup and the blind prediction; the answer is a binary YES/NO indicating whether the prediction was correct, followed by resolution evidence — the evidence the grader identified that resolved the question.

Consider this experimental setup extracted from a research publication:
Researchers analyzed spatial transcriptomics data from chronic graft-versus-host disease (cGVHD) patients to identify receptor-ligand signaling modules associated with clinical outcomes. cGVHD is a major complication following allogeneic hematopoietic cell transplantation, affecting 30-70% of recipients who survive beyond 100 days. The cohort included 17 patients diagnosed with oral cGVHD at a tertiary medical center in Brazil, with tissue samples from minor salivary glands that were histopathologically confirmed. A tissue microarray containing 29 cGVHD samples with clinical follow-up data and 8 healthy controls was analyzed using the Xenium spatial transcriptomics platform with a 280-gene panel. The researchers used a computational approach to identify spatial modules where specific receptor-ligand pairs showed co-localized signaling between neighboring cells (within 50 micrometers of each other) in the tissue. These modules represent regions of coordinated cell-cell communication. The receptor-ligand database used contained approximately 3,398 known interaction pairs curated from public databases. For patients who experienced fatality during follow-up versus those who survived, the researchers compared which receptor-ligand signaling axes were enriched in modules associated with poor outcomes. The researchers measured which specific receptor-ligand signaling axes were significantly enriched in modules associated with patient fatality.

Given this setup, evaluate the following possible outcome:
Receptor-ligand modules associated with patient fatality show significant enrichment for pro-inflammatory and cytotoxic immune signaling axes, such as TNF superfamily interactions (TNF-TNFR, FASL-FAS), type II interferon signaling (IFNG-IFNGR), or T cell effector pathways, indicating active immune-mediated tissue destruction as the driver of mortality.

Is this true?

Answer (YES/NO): NO